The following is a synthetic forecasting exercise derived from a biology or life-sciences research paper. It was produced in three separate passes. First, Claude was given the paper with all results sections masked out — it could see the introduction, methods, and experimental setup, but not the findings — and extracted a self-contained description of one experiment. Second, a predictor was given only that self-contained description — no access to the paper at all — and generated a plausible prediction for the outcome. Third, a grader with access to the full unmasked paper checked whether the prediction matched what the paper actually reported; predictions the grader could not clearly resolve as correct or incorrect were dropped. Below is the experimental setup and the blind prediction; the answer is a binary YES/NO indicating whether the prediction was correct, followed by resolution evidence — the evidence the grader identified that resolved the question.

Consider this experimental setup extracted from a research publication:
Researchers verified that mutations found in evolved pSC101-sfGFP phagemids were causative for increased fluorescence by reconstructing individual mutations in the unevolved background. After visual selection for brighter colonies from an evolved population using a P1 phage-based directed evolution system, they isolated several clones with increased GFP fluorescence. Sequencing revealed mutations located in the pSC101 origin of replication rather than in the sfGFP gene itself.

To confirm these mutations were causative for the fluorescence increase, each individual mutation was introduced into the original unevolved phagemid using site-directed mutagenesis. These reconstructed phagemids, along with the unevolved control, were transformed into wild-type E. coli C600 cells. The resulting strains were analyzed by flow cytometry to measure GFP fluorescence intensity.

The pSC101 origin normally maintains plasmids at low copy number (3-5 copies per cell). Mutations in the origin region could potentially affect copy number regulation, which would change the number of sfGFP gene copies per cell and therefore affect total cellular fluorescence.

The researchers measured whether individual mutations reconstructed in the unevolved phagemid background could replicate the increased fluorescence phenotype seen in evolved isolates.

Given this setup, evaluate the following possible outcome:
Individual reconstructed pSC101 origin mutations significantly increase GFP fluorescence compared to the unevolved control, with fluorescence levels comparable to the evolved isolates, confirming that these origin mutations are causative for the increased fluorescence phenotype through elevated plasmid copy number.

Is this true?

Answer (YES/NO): YES